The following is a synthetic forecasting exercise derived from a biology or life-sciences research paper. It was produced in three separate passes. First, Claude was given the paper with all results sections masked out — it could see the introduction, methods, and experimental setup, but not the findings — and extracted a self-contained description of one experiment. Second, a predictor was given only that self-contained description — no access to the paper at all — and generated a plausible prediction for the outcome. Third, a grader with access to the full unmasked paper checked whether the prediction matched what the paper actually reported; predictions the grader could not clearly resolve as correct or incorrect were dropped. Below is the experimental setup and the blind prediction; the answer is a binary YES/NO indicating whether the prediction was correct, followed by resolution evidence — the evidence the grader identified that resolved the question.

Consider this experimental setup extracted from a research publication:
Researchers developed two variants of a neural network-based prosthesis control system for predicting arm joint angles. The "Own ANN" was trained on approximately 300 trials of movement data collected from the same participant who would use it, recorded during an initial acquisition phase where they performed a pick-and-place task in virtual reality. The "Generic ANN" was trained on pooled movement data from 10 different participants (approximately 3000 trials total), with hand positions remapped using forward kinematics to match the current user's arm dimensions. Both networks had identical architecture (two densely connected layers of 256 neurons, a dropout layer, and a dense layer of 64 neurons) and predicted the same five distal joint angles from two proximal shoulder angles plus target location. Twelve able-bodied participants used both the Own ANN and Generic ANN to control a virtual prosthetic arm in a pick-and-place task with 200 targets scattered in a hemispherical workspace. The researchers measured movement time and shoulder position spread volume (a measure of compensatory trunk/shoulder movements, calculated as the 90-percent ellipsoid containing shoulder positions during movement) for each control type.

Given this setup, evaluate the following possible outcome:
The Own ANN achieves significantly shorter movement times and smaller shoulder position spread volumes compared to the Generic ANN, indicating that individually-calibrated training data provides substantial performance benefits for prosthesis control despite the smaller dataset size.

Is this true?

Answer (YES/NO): NO